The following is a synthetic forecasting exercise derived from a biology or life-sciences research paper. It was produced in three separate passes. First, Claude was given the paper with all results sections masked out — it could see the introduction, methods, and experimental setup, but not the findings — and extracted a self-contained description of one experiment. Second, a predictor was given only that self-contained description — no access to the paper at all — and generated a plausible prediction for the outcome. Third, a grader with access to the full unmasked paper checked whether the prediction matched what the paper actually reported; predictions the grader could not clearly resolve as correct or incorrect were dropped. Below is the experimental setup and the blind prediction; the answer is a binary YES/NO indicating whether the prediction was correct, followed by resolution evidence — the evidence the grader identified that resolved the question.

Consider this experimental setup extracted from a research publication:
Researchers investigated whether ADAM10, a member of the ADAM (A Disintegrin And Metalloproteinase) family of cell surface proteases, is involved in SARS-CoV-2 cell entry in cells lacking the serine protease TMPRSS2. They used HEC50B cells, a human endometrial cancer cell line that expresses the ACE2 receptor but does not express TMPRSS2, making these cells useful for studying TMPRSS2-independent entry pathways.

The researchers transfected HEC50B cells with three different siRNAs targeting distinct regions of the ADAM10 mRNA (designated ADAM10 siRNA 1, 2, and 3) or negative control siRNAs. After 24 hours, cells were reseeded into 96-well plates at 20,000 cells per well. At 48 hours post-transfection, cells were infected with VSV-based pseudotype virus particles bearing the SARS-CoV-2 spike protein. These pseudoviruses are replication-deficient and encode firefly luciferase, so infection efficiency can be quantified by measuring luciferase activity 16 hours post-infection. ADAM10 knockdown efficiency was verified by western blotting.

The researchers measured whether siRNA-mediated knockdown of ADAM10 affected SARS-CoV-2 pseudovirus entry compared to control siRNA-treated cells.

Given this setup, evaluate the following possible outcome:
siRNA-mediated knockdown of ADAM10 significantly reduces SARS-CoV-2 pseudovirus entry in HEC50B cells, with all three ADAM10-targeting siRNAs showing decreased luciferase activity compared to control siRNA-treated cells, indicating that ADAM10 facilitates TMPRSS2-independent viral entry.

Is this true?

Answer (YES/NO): YES